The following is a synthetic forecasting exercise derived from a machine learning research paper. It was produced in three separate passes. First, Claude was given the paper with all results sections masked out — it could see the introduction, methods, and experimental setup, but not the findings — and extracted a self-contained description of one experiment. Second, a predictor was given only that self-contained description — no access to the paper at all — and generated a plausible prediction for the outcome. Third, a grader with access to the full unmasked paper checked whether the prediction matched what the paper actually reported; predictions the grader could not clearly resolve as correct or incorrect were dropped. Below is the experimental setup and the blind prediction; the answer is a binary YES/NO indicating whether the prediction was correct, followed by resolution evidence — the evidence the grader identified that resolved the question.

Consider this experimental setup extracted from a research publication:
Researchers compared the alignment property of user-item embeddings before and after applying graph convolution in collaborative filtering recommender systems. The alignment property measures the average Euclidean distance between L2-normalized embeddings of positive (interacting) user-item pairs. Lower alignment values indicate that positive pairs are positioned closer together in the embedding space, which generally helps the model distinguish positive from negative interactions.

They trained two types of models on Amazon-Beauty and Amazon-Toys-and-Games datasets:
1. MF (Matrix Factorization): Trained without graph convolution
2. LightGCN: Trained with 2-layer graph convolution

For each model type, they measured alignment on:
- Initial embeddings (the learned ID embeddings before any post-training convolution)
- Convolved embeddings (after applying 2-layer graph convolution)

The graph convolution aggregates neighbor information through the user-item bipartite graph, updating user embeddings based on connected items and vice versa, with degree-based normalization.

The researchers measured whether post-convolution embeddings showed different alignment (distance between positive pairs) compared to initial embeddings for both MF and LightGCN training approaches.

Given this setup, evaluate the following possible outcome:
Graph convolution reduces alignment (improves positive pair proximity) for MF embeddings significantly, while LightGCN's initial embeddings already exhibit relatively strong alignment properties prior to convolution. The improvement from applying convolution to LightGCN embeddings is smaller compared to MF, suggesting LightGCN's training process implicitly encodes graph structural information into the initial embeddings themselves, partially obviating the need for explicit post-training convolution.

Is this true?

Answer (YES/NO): NO